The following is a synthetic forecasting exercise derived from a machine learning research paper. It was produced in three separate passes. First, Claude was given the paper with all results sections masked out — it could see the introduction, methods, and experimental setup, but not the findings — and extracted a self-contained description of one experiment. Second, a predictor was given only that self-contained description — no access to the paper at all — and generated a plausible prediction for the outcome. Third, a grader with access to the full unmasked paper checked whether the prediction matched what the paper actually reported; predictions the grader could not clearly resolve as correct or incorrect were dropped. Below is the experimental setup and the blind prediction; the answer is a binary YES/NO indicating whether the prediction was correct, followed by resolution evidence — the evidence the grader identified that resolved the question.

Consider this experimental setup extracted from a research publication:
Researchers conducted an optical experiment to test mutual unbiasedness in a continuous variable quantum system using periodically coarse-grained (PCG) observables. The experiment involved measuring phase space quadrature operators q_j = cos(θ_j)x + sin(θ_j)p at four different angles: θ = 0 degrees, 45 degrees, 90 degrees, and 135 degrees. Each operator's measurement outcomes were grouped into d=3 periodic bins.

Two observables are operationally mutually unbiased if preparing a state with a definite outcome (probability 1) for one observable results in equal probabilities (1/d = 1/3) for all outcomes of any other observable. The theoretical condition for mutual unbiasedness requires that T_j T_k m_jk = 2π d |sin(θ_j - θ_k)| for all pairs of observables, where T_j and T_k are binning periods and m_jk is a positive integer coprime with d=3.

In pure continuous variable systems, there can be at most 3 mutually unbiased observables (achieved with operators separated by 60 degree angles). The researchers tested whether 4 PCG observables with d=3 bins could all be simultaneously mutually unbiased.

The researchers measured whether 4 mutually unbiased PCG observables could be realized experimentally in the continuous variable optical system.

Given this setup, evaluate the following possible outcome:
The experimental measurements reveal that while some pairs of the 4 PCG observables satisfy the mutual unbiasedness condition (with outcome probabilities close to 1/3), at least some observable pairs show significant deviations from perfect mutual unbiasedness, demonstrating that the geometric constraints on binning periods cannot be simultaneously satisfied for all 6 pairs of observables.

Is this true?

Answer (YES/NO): NO